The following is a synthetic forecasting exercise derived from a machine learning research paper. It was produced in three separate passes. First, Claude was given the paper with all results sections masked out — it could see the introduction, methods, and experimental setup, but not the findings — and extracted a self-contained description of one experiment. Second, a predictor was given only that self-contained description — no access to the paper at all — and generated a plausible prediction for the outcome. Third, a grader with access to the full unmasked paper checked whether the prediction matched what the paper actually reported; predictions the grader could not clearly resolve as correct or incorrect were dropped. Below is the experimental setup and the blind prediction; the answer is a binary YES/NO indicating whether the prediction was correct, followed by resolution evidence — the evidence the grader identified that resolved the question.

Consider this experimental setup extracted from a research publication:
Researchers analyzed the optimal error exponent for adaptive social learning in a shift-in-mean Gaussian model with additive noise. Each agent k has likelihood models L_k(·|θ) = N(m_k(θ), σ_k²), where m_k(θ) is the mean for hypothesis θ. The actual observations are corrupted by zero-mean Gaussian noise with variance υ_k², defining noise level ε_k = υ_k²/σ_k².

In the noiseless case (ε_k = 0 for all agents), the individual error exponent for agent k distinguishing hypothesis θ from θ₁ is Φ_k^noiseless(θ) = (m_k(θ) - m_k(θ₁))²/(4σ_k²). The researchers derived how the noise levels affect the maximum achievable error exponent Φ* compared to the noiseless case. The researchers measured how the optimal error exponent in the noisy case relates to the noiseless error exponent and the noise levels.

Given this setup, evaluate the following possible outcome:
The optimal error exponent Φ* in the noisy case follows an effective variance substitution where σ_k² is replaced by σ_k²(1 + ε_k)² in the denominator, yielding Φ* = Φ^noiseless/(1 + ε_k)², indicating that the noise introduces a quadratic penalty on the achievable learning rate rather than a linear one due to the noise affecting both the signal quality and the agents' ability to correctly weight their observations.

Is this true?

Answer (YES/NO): NO